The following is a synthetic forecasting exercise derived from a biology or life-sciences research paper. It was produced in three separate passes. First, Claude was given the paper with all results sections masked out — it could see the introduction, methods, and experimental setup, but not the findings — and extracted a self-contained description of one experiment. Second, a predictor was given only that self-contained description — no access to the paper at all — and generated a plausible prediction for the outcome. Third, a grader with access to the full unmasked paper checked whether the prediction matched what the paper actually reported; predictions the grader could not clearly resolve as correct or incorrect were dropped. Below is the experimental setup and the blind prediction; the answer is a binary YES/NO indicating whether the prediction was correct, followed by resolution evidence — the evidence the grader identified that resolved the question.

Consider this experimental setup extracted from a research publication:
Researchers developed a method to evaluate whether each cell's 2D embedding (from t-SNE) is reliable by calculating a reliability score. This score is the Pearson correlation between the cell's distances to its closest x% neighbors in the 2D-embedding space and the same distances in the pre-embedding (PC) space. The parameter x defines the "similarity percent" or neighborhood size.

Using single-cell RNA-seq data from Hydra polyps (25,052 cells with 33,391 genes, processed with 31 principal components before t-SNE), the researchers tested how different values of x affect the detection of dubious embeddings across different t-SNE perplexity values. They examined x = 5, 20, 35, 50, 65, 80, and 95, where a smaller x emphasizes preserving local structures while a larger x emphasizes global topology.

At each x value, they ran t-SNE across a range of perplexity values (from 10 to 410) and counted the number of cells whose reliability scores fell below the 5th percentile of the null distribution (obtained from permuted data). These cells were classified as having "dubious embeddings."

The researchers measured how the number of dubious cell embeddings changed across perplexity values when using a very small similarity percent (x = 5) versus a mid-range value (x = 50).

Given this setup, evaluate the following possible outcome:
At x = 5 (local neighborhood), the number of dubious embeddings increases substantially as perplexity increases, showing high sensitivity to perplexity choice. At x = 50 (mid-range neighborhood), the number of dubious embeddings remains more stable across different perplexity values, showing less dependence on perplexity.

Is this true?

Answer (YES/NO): NO